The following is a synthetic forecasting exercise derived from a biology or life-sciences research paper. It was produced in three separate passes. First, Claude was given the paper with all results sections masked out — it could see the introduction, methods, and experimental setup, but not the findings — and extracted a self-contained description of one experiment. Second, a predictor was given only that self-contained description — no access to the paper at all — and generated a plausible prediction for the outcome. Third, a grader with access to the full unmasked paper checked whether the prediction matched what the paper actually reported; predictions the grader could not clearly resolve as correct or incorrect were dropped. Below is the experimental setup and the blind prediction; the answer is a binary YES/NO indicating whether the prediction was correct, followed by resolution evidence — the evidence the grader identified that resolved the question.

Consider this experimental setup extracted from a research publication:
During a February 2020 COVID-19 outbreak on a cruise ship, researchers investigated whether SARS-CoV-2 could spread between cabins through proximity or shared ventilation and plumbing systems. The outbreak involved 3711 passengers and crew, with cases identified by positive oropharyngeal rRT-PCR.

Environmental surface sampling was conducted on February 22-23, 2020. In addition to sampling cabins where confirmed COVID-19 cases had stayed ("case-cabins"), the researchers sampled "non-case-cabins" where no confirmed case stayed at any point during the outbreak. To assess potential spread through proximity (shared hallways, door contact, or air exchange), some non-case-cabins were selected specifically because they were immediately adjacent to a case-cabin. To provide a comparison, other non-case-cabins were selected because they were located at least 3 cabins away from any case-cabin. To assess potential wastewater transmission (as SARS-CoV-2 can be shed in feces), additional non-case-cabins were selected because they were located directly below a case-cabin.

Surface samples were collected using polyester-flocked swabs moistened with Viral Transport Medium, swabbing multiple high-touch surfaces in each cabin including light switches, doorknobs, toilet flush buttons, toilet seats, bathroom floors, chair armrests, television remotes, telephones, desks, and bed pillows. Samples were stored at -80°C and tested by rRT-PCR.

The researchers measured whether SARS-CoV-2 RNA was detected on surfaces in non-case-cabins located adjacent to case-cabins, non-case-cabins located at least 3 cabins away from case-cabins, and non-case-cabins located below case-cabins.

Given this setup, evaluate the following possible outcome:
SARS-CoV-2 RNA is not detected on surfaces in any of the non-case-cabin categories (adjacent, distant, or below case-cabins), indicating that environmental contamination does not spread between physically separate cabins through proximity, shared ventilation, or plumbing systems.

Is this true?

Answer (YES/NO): YES